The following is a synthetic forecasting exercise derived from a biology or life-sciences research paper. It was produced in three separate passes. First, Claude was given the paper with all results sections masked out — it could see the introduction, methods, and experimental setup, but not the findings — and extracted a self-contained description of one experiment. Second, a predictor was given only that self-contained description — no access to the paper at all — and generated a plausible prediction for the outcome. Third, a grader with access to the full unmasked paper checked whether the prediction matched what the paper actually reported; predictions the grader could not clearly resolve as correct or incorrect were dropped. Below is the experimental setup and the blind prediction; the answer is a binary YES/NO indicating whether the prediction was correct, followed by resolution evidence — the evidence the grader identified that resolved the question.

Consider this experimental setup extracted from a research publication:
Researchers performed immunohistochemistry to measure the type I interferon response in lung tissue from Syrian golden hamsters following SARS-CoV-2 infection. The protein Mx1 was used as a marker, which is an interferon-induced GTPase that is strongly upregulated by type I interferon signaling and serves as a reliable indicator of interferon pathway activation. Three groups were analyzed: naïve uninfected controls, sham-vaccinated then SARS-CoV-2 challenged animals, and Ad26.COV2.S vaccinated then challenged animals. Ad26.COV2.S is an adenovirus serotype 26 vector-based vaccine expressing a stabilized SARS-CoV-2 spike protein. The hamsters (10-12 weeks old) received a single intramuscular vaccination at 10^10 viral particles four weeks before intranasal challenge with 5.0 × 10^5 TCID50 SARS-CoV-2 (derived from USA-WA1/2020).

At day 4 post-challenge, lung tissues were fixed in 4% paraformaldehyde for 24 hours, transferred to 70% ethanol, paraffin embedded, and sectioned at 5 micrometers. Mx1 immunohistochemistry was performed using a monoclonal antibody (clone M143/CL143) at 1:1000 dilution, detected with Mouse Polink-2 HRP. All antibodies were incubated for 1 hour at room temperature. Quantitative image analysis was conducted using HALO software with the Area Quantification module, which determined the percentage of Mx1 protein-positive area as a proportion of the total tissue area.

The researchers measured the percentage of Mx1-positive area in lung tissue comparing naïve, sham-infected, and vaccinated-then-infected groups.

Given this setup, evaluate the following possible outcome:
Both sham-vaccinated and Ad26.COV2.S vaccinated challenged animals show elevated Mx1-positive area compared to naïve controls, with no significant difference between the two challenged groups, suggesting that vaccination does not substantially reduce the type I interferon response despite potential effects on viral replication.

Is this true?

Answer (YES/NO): NO